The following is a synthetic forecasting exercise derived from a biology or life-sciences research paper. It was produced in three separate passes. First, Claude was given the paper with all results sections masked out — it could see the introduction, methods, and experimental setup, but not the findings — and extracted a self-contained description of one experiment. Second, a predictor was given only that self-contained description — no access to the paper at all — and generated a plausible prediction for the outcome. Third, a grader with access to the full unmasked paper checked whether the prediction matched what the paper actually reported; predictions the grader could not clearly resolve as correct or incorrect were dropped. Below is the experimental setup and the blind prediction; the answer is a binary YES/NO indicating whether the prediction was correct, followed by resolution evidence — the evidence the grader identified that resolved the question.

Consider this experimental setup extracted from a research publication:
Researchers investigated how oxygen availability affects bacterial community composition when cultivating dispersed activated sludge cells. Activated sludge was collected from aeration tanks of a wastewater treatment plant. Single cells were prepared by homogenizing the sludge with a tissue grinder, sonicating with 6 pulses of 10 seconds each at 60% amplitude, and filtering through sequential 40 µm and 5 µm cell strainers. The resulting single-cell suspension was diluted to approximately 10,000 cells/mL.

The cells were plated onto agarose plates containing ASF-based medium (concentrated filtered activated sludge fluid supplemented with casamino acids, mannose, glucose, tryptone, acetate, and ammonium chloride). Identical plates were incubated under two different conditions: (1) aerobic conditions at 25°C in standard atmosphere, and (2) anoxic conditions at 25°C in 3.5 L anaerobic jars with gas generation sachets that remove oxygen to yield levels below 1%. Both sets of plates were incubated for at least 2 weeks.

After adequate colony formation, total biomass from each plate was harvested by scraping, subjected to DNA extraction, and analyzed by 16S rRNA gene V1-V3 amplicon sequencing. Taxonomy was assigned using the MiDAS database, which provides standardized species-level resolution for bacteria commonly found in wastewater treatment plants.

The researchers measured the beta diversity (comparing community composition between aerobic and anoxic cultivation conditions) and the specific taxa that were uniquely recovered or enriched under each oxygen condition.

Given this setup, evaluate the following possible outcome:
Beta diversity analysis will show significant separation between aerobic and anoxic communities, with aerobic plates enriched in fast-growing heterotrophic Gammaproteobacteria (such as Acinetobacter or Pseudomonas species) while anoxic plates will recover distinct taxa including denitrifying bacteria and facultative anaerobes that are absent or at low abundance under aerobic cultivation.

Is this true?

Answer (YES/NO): NO